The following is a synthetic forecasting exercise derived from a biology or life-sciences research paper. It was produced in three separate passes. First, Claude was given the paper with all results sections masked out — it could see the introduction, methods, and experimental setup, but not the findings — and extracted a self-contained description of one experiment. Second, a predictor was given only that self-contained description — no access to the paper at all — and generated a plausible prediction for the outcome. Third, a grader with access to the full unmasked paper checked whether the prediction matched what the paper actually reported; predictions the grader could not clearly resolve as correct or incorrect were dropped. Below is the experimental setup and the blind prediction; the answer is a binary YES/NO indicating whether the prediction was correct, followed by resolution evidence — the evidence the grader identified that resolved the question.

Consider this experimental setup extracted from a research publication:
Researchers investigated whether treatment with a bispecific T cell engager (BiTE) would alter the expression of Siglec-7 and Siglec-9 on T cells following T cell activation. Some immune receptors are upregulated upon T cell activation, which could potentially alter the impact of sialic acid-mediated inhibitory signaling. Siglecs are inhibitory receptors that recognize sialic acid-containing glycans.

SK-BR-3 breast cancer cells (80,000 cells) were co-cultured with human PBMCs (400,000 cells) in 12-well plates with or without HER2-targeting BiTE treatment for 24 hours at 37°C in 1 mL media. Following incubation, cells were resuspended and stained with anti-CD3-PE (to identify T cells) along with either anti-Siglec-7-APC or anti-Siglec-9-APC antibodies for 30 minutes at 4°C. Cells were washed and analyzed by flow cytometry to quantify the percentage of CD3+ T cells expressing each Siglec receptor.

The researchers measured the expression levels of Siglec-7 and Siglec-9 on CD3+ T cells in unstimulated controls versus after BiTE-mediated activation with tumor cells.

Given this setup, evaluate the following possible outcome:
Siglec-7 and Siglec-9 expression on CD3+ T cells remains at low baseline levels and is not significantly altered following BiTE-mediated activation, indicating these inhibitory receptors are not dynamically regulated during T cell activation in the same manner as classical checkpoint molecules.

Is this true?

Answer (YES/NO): NO